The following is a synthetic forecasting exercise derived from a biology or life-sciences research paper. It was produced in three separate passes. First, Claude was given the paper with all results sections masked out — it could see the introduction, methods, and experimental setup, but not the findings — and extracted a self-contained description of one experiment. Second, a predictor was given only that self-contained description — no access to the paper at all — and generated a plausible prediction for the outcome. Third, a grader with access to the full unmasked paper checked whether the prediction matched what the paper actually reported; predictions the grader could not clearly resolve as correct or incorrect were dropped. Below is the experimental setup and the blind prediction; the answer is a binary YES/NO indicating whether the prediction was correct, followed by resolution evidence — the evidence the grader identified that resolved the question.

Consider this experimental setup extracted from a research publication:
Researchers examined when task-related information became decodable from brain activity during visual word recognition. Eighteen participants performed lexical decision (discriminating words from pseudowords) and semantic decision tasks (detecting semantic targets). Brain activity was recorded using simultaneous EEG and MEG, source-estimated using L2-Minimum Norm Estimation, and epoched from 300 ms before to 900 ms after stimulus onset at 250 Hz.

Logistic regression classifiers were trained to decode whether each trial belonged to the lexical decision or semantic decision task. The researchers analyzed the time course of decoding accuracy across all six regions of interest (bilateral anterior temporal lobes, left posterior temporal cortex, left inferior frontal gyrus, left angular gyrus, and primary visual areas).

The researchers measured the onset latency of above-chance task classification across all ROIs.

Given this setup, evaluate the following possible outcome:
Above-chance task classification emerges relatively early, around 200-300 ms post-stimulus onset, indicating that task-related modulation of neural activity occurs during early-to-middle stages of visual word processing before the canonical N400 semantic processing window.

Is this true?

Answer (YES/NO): NO